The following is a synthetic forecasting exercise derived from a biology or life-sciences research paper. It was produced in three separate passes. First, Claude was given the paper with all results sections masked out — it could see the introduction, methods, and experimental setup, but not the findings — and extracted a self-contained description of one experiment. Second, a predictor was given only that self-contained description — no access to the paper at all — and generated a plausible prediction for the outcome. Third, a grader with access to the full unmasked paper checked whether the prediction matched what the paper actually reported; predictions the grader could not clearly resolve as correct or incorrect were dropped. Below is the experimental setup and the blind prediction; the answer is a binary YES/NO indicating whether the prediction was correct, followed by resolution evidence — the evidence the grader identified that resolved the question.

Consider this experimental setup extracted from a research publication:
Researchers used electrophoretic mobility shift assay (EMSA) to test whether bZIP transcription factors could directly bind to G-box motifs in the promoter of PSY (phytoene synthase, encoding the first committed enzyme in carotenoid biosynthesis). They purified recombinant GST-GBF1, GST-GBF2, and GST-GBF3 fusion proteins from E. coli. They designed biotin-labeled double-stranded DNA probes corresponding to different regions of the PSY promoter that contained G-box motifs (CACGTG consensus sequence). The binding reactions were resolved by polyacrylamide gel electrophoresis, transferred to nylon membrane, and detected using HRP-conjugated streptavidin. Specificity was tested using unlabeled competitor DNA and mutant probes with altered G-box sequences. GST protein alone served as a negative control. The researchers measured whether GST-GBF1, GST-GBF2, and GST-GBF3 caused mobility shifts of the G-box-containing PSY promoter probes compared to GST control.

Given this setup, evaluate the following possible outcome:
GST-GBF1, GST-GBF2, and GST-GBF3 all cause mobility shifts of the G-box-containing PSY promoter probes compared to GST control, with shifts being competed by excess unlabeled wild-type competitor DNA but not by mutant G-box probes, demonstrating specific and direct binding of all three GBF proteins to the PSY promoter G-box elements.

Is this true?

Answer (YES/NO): YES